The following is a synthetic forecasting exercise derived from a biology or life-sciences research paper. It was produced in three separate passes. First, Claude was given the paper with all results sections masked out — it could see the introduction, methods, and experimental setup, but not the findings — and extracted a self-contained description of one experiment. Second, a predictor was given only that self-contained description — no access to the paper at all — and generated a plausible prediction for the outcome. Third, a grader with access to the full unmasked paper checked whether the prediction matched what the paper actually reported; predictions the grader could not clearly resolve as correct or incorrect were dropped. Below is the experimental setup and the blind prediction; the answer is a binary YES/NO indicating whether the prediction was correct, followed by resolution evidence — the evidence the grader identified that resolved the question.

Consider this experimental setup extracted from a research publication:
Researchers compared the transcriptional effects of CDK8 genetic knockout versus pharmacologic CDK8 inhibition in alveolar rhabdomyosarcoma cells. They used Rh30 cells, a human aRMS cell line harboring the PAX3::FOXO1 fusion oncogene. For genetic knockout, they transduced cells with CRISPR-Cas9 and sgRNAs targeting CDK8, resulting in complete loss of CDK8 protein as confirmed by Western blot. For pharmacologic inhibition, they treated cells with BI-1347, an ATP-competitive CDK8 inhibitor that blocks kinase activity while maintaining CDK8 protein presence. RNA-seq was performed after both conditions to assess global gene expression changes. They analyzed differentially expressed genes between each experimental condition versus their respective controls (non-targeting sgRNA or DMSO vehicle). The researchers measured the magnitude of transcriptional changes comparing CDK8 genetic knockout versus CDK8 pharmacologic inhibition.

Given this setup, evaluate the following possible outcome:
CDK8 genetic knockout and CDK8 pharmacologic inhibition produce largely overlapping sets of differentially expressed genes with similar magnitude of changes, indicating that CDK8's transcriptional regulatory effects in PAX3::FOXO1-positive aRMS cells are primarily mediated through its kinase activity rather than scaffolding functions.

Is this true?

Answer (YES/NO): NO